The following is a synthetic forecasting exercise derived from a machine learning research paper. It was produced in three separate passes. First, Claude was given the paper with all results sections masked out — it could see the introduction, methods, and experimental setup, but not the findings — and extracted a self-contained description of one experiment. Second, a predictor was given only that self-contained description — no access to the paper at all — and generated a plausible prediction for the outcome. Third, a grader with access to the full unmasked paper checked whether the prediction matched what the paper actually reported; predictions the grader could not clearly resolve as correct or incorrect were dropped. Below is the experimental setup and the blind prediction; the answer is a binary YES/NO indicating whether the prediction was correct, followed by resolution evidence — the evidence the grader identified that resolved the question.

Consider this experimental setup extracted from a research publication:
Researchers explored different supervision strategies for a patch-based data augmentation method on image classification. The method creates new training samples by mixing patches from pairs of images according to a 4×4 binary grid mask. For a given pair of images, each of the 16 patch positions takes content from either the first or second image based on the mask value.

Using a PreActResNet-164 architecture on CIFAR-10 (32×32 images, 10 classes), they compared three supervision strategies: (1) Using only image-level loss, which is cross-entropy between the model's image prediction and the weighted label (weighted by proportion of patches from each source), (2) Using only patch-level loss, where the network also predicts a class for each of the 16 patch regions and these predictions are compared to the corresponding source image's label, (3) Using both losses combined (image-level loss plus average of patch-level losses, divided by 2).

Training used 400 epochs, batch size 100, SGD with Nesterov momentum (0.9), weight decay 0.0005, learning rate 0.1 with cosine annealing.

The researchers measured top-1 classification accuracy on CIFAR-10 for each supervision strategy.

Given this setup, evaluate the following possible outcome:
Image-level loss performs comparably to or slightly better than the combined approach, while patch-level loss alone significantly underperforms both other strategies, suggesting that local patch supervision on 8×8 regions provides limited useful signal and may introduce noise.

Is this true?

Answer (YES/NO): NO